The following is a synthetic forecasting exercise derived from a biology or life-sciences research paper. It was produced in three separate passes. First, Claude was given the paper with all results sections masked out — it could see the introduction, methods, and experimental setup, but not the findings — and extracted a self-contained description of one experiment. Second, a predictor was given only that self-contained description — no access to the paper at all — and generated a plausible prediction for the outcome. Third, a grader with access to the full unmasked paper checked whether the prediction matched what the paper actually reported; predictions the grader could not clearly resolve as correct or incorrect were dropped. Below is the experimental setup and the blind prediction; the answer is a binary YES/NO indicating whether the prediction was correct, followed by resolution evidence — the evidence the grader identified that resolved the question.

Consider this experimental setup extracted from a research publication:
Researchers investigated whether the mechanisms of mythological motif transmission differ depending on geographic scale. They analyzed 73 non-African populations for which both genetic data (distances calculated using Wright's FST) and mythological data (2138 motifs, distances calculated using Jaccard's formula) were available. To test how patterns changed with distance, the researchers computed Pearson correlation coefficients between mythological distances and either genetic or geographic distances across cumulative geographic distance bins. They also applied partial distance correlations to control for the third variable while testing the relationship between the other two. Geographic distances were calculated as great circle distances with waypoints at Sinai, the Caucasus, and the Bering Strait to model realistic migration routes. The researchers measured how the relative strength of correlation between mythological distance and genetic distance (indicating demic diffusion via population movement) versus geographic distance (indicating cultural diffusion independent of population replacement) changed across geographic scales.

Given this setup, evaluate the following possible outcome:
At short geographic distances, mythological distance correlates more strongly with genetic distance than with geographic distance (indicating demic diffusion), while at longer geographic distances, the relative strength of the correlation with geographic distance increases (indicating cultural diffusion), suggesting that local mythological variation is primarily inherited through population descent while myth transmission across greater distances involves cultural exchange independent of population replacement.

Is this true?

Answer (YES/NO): YES